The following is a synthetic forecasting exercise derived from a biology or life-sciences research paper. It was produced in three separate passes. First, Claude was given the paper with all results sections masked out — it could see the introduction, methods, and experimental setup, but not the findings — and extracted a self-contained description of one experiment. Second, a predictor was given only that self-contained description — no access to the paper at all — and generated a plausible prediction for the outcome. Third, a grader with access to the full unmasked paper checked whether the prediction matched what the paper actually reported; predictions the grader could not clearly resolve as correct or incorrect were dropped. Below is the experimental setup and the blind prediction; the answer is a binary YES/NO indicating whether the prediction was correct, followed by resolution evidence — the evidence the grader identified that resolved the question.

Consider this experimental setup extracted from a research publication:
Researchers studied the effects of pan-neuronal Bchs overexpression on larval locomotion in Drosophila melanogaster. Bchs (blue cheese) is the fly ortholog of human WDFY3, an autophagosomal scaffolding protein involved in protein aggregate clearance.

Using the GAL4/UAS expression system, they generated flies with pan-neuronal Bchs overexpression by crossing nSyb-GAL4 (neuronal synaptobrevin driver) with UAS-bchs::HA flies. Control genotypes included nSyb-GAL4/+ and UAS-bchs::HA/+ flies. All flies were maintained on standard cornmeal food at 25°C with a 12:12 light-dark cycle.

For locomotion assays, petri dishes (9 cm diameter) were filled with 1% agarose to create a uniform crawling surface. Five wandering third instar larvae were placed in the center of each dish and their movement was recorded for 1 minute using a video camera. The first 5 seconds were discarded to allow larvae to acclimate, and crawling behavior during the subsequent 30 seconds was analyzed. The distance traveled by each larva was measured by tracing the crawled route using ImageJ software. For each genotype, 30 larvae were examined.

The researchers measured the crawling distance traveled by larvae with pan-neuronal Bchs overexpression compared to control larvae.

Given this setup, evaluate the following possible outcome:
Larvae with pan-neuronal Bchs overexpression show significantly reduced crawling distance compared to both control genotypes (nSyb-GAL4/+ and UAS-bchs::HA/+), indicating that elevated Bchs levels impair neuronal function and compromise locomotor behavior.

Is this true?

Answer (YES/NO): YES